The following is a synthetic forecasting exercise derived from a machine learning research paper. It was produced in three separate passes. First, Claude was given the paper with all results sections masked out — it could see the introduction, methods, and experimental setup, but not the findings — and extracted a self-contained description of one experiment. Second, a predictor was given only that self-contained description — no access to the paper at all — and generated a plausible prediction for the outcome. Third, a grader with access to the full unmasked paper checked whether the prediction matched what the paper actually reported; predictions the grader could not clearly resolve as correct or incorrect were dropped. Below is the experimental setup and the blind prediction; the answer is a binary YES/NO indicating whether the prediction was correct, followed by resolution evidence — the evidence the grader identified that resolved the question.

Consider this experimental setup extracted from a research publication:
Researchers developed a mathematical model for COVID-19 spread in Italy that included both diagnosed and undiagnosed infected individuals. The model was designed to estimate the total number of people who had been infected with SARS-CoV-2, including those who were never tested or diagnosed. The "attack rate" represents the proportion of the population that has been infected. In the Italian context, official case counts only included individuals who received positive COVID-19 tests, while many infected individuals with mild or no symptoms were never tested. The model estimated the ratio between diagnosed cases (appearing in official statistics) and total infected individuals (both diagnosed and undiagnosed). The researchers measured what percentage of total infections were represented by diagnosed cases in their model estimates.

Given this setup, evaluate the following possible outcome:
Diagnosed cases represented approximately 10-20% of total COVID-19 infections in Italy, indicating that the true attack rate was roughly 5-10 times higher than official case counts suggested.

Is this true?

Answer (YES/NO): NO